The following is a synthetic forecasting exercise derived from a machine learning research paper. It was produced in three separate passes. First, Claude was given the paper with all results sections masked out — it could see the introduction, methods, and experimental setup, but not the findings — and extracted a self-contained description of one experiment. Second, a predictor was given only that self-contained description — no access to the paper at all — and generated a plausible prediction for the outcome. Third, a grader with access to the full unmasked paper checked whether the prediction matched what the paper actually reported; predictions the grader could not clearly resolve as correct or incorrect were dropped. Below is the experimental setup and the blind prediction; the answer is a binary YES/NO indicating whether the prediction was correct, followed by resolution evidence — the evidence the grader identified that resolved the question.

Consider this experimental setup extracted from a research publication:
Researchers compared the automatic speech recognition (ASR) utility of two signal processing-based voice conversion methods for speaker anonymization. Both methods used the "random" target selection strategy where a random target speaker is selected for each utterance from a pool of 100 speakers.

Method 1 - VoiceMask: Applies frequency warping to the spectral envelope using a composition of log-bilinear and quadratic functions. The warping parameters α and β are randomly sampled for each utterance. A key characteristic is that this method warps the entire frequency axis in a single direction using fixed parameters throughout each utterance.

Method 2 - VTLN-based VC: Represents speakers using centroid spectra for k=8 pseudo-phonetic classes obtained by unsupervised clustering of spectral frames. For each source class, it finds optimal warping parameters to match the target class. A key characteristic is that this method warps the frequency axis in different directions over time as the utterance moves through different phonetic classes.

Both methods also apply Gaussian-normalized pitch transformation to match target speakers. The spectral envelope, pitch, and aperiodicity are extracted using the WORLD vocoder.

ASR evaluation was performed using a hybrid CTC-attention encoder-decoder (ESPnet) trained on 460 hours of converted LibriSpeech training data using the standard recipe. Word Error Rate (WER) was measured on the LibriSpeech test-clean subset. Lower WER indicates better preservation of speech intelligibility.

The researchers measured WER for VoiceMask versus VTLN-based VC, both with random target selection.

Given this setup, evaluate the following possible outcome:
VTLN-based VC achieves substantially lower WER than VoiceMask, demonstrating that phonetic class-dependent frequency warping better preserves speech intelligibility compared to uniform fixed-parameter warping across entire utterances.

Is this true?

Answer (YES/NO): NO